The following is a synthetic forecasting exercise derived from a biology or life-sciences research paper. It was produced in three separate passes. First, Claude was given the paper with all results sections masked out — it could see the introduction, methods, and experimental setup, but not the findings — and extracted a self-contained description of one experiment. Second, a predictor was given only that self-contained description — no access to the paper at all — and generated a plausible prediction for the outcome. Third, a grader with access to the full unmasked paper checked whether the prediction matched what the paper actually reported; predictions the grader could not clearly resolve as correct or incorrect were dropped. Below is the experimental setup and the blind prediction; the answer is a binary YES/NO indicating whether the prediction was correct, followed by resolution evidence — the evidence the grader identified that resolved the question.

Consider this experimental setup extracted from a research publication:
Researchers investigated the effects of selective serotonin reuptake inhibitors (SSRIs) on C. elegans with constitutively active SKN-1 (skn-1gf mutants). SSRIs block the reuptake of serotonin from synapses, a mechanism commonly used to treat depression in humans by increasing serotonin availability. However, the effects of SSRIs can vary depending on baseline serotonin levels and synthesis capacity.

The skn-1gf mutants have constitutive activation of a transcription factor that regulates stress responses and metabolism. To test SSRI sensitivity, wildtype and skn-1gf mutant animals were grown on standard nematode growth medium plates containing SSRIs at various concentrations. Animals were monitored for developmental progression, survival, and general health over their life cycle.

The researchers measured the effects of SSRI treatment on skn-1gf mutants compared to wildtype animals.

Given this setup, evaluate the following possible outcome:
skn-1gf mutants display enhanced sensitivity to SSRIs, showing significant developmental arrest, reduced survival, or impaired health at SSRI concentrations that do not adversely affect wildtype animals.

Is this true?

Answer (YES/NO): YES